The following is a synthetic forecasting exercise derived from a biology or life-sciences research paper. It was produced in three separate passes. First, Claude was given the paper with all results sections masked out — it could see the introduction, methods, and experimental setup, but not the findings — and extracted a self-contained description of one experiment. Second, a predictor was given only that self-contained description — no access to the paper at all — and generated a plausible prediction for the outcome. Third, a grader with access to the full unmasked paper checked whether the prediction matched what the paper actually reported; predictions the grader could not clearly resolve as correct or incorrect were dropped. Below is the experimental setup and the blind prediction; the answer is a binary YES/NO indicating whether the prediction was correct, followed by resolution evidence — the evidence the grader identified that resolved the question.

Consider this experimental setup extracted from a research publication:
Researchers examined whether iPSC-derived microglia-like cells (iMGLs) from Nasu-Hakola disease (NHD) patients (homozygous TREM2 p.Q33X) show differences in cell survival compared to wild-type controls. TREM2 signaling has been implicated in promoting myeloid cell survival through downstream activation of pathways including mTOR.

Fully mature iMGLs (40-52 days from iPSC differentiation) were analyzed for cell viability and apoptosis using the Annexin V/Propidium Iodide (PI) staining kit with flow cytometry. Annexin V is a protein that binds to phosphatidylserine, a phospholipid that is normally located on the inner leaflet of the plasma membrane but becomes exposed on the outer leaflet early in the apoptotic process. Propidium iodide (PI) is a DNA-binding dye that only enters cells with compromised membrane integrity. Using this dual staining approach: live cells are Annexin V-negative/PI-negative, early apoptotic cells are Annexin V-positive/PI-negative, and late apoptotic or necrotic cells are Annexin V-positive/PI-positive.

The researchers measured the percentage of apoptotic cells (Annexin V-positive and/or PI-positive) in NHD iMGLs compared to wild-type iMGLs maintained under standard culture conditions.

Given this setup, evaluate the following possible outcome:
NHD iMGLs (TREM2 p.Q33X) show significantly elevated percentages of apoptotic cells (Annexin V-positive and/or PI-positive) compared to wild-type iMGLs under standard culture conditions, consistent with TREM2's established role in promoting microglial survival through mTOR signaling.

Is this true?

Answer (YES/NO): YES